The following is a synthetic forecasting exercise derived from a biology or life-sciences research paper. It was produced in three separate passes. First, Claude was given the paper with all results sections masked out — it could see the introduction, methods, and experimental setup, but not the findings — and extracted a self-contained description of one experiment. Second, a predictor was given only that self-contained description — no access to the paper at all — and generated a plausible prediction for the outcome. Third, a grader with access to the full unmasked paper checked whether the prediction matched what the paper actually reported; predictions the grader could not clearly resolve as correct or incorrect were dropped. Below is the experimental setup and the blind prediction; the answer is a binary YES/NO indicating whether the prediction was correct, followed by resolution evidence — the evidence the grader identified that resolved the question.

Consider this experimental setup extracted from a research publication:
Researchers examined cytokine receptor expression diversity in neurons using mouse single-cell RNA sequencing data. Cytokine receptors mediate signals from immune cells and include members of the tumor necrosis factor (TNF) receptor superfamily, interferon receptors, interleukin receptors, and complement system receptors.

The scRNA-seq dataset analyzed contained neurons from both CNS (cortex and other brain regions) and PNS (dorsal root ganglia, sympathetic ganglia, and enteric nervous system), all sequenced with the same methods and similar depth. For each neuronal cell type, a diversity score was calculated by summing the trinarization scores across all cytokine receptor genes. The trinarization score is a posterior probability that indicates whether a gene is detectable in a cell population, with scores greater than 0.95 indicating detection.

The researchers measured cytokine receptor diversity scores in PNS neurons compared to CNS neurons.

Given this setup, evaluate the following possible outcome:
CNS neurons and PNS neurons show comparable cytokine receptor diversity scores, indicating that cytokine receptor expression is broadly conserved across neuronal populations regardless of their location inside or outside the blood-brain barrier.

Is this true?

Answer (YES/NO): NO